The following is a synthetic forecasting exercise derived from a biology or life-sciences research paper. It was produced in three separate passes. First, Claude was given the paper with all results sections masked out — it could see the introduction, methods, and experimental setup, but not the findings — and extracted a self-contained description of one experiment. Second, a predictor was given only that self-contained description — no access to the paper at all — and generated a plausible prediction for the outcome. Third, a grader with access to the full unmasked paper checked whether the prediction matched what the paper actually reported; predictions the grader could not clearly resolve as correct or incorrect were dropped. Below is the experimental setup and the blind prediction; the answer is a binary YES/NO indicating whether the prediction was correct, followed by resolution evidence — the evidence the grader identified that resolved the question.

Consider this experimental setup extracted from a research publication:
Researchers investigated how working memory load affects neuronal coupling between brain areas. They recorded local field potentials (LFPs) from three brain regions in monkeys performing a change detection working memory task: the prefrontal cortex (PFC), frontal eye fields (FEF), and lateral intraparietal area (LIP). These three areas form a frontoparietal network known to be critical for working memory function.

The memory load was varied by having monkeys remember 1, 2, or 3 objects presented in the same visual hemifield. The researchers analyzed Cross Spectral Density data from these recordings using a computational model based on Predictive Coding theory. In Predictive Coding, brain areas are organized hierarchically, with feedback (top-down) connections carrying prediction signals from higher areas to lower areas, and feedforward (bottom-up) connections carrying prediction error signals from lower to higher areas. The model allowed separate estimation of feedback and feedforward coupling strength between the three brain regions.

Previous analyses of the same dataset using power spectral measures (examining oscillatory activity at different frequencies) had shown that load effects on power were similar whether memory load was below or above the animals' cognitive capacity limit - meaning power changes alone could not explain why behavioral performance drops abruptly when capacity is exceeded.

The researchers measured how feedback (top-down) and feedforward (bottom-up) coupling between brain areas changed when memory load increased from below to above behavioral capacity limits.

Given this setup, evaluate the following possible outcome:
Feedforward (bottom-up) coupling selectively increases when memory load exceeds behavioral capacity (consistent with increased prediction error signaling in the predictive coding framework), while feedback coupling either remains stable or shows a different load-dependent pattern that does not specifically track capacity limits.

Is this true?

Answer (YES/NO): NO